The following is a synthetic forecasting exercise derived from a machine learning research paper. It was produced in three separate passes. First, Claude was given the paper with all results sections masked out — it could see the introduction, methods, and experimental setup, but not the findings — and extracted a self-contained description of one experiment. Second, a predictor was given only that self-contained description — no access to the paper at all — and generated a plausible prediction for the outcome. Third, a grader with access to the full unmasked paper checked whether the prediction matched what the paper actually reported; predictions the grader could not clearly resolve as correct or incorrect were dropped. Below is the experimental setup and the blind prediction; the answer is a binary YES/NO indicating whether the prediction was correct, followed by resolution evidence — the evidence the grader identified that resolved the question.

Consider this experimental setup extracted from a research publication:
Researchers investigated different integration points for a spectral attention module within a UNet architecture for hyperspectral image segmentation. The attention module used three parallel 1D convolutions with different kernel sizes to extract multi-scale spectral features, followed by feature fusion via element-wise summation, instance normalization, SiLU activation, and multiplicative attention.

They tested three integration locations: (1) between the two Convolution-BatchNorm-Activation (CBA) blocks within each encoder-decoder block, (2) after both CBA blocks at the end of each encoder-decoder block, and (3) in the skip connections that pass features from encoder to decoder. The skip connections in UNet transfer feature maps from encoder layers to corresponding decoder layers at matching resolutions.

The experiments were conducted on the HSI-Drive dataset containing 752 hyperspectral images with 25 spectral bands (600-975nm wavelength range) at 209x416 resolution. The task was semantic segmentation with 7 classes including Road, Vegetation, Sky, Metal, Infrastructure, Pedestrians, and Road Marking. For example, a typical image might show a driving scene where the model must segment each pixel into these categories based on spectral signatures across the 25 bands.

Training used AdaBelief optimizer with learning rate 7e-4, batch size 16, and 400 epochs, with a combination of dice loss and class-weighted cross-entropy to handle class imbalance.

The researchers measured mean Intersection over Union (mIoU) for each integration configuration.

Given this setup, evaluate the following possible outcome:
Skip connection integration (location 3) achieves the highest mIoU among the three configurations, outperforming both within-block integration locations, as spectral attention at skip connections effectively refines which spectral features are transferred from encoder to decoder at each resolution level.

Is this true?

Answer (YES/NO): YES